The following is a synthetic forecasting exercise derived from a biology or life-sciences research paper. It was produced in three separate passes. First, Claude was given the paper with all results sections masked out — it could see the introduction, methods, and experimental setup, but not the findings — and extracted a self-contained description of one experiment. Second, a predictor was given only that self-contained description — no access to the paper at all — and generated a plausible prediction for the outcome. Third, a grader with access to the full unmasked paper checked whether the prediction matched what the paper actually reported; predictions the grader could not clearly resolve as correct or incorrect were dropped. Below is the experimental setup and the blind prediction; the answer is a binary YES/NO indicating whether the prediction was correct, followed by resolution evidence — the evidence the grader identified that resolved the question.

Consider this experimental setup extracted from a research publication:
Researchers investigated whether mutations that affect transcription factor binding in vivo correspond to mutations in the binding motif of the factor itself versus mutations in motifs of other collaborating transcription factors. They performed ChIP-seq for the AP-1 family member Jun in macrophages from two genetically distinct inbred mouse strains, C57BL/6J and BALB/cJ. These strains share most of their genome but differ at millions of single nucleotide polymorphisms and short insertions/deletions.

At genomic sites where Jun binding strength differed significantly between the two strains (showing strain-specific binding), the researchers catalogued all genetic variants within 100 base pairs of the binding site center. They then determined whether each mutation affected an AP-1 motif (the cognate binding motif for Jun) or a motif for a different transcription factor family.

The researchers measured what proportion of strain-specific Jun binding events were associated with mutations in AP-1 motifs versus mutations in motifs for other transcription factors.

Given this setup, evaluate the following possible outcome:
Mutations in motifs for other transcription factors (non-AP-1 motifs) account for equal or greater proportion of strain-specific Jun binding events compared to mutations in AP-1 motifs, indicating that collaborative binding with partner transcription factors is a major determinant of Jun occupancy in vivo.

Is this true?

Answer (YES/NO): YES